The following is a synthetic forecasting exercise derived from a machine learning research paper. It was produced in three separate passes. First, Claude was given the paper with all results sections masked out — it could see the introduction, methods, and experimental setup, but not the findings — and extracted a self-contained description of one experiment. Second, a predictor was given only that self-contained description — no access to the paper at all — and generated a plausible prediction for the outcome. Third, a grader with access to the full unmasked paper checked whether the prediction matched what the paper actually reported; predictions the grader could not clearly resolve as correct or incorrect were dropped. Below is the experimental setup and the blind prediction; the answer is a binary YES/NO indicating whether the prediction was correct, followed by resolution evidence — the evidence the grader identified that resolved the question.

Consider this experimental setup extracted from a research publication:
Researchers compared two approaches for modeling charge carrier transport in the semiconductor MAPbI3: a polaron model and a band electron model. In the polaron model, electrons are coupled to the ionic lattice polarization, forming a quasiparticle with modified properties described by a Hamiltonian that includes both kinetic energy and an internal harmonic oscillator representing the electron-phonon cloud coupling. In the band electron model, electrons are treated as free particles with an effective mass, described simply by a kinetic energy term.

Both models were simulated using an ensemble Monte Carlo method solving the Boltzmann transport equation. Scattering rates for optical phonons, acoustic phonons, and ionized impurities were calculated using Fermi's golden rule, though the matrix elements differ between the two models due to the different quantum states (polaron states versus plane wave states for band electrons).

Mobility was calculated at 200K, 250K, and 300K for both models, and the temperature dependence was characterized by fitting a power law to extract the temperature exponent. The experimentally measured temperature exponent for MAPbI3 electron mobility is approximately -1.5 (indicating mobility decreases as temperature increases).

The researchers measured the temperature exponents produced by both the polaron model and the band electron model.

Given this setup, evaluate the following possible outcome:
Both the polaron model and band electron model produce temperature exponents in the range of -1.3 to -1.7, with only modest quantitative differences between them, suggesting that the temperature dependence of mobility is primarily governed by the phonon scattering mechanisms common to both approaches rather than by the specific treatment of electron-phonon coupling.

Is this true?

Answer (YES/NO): NO